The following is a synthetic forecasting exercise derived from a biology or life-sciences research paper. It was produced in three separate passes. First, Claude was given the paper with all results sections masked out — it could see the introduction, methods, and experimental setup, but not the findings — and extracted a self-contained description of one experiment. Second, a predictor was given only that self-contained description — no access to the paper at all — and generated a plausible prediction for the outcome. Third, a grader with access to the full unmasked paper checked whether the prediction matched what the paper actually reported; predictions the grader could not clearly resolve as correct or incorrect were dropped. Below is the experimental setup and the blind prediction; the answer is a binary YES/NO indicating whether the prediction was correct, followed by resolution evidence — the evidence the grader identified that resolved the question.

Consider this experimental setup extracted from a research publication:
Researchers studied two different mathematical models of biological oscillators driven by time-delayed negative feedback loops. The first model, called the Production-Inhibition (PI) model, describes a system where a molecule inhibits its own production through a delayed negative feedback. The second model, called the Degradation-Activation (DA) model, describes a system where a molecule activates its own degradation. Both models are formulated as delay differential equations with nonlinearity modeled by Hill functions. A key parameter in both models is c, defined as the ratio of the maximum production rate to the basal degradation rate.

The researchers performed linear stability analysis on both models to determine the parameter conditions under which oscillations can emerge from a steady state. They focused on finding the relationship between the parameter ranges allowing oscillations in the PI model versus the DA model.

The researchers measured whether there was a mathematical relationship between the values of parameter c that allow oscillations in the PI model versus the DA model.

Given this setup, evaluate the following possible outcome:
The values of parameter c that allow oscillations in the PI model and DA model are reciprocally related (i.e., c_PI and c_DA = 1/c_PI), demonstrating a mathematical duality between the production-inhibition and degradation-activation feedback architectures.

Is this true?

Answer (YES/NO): YES